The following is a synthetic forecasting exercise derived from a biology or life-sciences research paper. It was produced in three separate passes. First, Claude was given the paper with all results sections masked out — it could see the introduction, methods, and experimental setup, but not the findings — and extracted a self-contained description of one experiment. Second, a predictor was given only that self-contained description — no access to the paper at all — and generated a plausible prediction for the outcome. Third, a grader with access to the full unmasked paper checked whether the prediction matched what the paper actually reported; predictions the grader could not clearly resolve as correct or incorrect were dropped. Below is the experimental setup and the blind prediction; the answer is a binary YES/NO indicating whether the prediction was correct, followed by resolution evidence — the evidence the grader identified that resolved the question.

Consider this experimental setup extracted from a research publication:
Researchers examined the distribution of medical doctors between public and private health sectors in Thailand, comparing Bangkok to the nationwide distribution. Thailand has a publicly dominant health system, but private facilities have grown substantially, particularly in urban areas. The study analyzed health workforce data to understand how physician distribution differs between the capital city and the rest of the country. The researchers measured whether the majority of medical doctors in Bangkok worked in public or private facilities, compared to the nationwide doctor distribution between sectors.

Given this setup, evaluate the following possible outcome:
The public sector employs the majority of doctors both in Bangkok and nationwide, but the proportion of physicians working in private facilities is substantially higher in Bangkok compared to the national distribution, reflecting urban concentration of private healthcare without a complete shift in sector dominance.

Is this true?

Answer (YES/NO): NO